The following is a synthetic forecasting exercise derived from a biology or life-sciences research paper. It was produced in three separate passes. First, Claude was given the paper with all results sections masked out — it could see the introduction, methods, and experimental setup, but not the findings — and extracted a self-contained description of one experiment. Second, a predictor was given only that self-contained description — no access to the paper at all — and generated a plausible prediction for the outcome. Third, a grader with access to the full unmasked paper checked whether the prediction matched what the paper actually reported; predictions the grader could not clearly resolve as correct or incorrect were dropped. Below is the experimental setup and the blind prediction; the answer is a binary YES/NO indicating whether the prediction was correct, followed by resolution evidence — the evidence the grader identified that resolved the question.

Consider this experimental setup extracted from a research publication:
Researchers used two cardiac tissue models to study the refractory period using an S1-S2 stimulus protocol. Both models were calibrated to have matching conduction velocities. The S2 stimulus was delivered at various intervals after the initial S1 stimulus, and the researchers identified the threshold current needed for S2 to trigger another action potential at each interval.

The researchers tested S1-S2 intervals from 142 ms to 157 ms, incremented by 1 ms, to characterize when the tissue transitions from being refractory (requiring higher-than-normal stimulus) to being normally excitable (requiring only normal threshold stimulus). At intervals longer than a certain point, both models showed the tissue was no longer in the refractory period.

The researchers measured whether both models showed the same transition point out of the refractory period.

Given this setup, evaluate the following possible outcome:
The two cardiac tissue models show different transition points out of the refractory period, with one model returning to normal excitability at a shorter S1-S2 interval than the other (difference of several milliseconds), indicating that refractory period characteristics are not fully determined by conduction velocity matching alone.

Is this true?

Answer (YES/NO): NO